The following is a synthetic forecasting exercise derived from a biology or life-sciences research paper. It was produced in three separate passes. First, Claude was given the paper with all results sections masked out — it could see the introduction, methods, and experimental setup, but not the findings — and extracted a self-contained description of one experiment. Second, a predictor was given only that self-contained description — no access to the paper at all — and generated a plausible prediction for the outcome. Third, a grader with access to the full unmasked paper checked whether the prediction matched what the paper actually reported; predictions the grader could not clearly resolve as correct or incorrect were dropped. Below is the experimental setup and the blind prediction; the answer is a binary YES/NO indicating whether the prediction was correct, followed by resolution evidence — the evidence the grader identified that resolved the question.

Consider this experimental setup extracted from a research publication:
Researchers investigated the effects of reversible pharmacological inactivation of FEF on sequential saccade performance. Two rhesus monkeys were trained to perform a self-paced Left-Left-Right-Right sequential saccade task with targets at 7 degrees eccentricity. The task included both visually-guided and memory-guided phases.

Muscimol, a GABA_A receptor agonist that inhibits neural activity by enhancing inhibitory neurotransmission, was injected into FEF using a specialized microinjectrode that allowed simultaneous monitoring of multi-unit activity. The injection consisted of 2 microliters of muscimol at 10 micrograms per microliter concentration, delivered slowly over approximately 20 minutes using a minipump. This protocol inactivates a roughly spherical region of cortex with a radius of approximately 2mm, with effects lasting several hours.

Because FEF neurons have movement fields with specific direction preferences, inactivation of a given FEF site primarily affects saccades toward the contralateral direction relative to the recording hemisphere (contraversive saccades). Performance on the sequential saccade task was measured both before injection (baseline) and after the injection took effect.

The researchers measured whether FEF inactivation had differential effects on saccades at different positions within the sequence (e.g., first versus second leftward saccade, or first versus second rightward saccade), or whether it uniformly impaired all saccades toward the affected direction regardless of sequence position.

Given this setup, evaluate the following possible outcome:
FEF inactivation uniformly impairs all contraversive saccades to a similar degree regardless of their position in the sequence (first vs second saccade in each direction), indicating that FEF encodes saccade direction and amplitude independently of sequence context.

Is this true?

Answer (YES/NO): NO